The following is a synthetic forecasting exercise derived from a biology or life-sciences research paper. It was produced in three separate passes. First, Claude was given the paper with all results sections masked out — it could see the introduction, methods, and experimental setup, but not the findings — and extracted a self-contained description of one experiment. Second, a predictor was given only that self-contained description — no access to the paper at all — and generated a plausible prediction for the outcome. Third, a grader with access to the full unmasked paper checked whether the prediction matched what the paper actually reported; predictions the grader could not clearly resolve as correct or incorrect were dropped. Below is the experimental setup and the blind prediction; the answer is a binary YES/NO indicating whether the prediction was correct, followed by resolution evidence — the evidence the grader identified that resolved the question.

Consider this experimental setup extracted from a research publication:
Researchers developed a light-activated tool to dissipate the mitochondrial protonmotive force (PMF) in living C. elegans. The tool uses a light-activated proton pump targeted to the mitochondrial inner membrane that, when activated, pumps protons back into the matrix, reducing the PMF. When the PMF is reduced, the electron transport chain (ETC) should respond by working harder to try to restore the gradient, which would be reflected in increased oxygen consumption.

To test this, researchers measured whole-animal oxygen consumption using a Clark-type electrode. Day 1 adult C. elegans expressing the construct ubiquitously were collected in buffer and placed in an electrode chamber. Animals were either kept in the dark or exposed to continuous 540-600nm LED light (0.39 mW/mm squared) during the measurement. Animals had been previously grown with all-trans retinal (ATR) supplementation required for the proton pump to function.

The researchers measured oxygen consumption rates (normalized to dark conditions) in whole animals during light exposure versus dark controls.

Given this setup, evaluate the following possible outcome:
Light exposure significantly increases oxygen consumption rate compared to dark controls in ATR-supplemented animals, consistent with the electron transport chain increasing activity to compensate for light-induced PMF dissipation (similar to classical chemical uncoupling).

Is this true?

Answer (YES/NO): YES